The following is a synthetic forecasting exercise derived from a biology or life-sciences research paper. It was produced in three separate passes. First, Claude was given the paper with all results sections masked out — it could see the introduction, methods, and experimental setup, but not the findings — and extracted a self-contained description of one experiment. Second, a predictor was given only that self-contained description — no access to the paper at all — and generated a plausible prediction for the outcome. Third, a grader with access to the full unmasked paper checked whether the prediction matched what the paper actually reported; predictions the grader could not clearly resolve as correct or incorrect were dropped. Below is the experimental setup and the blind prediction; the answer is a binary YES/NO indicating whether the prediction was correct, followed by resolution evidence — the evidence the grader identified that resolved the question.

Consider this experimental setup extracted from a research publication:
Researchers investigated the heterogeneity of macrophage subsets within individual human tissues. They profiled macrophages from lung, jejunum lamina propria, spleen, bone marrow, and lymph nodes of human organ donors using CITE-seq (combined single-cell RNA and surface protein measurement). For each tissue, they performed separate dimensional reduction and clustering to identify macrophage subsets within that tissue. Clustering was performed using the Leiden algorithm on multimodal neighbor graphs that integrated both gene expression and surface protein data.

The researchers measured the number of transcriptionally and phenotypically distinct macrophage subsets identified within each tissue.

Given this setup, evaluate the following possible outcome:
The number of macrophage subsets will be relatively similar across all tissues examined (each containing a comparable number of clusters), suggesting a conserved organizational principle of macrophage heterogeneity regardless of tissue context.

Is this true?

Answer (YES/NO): NO